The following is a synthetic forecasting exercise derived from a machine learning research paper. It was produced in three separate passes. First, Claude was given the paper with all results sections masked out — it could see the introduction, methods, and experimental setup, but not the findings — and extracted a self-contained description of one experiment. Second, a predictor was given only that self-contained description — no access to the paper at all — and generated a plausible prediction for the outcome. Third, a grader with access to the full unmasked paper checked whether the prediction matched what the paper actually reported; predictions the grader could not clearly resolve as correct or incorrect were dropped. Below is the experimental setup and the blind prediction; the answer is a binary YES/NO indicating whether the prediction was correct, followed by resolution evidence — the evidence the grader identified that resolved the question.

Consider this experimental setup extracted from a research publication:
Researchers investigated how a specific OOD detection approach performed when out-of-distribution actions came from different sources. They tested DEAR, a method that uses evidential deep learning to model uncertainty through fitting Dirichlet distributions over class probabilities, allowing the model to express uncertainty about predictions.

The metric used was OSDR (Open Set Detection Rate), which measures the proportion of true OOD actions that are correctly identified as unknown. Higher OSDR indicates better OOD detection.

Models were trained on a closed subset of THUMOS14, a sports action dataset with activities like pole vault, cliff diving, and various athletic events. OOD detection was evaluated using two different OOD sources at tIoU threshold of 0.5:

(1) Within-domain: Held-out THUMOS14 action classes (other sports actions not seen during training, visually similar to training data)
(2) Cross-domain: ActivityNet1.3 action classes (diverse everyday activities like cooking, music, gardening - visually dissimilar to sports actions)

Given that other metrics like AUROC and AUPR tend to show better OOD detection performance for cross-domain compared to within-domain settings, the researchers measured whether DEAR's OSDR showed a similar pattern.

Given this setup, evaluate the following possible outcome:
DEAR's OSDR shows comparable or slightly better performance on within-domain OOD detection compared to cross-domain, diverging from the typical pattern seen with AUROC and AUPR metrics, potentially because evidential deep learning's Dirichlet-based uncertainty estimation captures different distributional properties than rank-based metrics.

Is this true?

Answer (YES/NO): YES